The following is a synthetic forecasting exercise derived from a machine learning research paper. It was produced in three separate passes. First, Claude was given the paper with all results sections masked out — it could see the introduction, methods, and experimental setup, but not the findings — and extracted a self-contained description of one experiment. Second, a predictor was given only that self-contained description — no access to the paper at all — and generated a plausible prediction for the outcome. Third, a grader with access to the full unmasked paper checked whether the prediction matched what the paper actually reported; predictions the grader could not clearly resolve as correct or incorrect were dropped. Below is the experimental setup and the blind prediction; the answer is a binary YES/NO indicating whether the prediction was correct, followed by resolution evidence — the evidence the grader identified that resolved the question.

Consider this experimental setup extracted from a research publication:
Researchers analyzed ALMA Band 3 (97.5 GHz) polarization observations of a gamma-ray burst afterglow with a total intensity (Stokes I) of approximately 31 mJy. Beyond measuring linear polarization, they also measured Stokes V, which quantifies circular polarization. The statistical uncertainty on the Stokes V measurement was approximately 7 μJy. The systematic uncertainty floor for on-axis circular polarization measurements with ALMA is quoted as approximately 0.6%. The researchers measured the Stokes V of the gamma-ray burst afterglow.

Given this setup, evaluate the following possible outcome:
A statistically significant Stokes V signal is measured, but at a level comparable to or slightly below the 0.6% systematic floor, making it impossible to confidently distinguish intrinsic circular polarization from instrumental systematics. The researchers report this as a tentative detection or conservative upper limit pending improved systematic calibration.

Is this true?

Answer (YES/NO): NO